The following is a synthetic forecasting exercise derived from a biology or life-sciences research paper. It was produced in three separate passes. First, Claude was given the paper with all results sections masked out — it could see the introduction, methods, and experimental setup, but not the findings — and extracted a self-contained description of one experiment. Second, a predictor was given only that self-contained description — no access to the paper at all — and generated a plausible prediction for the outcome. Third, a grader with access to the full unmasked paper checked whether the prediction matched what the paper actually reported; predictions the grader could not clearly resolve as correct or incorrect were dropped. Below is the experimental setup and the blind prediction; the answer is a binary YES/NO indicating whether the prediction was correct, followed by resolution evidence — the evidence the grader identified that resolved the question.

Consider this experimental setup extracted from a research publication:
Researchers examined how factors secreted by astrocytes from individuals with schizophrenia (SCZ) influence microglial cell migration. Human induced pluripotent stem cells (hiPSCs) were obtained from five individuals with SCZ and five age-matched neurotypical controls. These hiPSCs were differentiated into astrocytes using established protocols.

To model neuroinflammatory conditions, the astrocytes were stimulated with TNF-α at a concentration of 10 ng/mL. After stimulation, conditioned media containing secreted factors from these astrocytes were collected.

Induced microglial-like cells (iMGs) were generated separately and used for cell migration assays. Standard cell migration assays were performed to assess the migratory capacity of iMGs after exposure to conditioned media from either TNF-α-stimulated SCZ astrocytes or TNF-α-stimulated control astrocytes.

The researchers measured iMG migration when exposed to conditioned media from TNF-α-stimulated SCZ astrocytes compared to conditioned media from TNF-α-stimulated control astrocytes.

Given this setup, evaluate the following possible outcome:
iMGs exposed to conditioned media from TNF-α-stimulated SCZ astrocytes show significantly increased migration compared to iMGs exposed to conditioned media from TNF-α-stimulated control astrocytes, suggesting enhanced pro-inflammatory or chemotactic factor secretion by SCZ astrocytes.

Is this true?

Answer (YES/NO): NO